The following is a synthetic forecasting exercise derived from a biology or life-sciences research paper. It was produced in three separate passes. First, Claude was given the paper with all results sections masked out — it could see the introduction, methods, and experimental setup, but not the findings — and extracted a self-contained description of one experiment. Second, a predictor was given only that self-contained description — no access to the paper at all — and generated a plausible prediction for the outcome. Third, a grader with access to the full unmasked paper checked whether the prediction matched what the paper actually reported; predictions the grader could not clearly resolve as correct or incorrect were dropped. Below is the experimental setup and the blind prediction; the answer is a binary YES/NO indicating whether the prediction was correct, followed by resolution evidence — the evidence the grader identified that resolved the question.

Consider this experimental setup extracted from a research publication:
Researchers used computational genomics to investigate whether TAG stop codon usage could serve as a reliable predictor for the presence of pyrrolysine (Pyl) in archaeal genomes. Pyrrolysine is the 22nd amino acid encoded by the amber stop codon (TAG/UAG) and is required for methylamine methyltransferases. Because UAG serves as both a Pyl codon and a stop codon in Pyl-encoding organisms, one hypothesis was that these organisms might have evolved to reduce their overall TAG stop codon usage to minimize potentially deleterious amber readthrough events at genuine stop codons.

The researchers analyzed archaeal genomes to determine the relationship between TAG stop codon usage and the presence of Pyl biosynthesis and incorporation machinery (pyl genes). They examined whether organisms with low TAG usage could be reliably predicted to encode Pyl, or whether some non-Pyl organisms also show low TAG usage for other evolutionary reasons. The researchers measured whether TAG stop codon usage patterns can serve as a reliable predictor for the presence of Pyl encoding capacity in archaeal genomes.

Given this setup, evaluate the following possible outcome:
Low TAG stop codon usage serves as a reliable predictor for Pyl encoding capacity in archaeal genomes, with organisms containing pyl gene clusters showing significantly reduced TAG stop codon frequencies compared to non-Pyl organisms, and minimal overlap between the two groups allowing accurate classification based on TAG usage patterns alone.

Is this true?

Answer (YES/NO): NO